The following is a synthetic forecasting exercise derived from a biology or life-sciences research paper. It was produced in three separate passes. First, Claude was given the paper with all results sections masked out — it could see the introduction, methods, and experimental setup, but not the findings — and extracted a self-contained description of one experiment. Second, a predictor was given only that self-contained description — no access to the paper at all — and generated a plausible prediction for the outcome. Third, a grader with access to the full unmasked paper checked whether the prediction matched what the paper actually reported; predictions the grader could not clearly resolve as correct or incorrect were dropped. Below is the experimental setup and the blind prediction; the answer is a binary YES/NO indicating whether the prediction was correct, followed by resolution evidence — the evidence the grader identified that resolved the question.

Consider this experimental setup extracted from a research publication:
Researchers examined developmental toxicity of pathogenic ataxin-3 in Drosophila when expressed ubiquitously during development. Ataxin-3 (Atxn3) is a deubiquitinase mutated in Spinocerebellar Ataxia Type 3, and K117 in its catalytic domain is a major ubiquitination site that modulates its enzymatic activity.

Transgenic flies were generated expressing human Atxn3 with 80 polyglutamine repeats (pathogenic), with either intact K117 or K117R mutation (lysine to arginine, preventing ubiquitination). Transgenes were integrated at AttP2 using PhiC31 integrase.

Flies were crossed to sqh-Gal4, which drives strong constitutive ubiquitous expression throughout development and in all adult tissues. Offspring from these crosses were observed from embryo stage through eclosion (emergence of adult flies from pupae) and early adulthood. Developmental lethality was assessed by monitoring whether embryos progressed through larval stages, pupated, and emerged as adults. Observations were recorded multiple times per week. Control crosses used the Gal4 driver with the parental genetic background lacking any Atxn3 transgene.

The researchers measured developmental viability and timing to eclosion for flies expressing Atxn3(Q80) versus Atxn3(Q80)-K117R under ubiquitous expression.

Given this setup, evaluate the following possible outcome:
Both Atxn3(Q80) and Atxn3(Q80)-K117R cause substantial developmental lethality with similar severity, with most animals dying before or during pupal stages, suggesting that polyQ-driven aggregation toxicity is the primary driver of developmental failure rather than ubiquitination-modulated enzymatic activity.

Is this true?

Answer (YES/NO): NO